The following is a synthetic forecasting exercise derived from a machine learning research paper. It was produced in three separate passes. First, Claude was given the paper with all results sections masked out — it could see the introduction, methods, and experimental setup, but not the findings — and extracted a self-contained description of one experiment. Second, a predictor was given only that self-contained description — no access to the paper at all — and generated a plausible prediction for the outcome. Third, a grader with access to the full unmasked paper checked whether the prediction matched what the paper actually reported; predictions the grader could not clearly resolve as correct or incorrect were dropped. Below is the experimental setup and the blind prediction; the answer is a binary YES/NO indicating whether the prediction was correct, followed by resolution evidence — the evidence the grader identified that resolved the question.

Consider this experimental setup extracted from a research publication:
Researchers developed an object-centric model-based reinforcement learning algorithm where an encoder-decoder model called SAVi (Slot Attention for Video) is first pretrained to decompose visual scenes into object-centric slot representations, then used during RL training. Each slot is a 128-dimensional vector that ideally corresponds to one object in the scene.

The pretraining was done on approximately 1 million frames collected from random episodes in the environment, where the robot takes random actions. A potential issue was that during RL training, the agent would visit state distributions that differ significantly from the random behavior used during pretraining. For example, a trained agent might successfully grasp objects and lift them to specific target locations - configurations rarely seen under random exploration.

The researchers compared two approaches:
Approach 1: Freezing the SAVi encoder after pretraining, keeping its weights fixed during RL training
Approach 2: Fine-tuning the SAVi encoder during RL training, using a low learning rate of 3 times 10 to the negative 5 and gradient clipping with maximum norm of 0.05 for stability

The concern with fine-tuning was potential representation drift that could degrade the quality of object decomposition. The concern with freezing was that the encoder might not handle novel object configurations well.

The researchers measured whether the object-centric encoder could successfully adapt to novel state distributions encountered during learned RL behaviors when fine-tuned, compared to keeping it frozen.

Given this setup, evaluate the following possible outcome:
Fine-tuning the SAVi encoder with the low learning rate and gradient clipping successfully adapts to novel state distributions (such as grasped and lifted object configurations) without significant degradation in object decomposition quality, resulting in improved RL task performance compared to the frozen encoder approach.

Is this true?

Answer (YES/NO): YES